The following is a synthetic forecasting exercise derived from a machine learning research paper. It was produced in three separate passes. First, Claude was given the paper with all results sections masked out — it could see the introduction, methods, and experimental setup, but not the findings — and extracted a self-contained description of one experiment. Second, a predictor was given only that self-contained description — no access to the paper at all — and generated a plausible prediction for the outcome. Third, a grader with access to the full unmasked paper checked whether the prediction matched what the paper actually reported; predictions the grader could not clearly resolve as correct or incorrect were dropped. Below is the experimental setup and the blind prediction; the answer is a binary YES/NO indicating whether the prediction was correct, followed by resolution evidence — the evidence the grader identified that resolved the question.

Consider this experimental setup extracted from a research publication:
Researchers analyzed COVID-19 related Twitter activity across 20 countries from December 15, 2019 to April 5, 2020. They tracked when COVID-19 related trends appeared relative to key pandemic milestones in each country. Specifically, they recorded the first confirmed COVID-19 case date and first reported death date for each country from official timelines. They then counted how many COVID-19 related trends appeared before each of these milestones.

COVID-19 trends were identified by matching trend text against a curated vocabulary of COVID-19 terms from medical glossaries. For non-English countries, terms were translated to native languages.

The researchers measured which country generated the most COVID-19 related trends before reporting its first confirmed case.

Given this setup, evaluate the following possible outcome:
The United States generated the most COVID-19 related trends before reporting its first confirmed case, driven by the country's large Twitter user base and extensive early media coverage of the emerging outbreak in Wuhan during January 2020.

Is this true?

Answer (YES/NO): NO